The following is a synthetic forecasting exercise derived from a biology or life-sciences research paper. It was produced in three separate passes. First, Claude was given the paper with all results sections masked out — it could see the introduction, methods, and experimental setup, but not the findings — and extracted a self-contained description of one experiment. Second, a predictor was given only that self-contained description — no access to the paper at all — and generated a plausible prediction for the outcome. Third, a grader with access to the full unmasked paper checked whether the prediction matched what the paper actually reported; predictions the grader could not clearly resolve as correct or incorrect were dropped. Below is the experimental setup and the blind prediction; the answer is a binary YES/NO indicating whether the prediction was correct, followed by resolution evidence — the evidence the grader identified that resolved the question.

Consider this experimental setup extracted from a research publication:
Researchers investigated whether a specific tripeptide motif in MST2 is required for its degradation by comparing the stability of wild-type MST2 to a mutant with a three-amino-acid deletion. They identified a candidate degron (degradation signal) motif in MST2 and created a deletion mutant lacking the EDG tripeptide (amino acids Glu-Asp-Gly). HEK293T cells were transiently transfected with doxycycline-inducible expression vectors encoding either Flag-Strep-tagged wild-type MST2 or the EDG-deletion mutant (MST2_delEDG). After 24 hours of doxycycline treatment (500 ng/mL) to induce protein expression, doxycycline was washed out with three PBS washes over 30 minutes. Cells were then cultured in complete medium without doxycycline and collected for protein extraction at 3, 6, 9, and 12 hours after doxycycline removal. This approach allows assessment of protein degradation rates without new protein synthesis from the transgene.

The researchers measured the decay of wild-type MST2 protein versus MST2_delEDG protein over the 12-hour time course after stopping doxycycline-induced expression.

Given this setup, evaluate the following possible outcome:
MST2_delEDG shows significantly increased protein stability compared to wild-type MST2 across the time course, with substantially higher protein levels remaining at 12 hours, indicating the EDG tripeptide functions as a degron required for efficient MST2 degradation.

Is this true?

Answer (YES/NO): YES